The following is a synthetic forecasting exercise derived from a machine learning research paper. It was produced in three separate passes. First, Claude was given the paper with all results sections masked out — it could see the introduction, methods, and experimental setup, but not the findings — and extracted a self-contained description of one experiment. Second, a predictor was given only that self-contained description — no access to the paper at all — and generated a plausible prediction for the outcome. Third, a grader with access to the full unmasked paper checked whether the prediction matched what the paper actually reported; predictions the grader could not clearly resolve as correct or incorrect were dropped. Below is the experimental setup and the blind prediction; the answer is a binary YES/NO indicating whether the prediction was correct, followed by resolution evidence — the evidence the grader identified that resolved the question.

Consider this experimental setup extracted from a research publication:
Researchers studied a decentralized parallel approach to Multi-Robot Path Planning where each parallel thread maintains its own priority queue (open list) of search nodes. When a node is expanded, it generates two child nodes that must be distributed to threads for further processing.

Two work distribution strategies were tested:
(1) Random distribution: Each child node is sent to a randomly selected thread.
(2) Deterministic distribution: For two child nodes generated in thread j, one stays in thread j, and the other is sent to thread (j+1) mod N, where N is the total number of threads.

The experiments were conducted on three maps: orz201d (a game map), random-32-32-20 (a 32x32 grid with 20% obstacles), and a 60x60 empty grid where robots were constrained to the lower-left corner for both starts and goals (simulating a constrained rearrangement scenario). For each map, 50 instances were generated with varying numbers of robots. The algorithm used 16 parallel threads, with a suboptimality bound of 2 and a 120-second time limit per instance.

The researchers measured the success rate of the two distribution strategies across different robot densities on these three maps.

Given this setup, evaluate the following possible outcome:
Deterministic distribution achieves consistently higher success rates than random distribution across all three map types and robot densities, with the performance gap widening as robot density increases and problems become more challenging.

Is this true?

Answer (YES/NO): NO